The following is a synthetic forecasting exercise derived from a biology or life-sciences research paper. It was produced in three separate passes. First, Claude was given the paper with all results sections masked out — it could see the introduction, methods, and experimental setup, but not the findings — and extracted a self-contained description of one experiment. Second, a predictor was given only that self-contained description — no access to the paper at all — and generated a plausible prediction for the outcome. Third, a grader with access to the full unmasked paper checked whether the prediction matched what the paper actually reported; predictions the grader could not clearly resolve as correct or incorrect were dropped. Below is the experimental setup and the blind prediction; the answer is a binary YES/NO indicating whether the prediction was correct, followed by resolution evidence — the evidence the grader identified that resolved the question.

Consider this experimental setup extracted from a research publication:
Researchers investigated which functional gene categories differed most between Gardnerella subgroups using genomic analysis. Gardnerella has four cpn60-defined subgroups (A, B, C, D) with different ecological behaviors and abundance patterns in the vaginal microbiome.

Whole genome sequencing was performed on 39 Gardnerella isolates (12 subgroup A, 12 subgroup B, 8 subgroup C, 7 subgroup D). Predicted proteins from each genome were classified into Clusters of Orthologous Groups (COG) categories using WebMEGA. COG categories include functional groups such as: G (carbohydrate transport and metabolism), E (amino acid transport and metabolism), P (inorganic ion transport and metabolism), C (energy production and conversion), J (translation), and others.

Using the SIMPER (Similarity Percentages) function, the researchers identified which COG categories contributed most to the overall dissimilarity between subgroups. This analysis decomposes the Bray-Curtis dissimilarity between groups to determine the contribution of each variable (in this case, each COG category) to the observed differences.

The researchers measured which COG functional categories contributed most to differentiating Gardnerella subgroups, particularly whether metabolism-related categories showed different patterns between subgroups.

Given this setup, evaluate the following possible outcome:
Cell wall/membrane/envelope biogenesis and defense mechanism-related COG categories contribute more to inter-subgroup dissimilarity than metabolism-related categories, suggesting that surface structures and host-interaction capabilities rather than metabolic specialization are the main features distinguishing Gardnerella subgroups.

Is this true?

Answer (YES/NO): NO